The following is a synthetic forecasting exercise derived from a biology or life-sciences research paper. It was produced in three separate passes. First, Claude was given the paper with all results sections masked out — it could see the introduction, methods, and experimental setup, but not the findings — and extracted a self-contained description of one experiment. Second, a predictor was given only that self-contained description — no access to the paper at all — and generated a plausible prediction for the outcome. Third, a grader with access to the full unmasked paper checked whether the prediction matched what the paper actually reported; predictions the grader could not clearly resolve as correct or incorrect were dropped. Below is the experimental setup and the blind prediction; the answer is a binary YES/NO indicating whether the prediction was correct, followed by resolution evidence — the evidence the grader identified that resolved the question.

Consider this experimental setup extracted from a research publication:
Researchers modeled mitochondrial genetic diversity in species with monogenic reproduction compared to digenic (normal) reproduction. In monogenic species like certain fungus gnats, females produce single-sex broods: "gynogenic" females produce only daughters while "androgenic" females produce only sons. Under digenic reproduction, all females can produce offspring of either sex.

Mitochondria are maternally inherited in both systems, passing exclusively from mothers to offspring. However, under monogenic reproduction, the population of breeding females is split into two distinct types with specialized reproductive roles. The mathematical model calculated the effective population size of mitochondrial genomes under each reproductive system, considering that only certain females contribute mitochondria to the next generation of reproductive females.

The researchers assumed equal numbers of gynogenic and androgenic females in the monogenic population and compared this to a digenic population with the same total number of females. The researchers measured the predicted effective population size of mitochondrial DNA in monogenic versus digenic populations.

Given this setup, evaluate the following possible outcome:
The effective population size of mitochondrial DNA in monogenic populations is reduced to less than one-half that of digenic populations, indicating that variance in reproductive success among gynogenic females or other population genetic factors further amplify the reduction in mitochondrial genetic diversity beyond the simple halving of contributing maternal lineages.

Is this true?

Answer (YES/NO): NO